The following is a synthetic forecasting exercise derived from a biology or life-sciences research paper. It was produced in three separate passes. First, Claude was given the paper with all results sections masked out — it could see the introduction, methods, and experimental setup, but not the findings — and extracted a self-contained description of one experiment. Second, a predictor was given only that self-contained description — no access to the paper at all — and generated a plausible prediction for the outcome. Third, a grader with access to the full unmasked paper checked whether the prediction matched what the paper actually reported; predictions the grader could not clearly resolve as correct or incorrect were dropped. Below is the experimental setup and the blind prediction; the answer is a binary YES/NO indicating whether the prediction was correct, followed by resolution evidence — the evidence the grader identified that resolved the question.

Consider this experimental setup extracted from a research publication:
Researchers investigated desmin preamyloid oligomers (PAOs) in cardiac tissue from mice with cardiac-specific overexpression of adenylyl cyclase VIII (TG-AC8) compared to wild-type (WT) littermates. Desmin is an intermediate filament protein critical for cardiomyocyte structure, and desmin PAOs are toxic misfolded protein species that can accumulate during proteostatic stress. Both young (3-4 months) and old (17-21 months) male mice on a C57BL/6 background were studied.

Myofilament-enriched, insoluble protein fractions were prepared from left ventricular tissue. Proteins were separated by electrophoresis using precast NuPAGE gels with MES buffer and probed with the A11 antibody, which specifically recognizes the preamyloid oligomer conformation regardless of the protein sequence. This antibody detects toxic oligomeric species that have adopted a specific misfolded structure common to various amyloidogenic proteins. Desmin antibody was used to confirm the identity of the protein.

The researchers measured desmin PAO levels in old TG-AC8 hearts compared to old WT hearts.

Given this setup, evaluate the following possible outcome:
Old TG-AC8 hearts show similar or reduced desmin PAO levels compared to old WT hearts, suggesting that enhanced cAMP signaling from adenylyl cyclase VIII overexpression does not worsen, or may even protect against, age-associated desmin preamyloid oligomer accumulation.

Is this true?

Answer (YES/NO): NO